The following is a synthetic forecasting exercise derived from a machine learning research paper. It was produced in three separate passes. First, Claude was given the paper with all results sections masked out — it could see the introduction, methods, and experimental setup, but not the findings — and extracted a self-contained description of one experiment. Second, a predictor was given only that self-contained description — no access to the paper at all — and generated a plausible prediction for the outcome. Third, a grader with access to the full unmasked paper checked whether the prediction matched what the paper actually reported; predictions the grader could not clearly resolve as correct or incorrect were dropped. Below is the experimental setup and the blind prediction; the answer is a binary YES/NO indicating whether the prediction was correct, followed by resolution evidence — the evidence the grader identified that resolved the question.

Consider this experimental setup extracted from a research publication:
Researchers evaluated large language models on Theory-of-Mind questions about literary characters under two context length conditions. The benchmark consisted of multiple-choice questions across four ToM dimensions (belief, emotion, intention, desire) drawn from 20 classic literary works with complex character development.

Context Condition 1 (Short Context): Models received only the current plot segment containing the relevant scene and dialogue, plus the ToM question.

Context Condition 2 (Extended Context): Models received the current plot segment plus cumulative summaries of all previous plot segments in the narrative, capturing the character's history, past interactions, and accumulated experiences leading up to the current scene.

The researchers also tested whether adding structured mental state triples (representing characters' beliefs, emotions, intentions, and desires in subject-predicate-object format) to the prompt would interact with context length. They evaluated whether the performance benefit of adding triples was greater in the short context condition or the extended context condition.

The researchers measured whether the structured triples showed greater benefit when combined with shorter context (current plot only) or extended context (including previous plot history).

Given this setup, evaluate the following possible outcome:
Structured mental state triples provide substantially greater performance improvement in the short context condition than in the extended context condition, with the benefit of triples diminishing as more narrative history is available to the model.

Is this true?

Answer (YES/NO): NO